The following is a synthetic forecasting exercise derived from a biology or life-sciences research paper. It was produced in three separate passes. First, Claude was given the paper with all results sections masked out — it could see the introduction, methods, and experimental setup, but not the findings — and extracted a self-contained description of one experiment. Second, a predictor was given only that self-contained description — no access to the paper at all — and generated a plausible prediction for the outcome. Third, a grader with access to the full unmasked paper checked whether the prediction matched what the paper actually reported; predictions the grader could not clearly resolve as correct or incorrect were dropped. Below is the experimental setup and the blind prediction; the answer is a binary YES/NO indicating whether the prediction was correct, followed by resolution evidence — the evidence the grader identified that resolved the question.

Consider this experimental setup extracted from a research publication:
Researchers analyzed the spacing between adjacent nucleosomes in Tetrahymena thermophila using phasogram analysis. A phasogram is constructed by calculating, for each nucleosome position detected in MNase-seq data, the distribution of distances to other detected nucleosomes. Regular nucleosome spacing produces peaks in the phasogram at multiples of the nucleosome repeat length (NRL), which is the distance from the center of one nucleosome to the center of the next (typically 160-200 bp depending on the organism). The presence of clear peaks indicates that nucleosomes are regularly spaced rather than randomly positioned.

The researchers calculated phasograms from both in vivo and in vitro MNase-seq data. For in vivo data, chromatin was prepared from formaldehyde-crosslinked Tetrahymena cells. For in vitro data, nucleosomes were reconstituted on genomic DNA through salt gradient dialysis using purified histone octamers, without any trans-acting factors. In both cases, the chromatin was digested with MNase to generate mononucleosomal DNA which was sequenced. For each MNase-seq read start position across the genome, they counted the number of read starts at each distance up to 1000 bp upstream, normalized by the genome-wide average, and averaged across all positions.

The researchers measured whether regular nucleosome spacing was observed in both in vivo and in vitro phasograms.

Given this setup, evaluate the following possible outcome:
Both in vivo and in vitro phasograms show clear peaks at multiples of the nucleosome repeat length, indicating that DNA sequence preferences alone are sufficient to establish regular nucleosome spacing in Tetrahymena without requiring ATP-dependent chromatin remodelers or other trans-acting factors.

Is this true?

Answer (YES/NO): NO